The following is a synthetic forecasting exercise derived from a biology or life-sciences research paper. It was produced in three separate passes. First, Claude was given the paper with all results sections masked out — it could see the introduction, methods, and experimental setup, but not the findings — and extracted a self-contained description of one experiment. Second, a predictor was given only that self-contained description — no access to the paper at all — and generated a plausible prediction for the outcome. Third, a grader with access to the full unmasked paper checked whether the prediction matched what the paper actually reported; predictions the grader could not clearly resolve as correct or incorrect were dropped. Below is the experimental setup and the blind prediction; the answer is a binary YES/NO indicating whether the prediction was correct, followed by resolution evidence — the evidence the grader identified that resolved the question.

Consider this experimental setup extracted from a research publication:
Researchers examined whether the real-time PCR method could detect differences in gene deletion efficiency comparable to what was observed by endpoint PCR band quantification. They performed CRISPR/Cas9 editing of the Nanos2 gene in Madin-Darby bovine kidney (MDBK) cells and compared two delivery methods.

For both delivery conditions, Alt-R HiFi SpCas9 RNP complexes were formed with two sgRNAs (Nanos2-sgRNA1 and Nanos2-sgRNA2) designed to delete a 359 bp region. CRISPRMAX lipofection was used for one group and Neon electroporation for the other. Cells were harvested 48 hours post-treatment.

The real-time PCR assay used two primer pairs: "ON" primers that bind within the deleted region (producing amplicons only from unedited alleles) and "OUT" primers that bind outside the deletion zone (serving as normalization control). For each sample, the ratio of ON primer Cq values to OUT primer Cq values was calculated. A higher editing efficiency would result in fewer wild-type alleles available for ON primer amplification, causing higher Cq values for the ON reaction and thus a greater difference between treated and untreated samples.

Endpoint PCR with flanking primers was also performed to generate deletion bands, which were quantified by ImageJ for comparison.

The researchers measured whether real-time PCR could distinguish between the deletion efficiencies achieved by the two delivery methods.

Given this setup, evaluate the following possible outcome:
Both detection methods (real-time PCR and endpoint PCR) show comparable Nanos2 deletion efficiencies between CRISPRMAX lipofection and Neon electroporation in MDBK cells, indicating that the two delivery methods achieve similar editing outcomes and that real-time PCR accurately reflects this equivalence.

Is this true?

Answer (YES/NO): NO